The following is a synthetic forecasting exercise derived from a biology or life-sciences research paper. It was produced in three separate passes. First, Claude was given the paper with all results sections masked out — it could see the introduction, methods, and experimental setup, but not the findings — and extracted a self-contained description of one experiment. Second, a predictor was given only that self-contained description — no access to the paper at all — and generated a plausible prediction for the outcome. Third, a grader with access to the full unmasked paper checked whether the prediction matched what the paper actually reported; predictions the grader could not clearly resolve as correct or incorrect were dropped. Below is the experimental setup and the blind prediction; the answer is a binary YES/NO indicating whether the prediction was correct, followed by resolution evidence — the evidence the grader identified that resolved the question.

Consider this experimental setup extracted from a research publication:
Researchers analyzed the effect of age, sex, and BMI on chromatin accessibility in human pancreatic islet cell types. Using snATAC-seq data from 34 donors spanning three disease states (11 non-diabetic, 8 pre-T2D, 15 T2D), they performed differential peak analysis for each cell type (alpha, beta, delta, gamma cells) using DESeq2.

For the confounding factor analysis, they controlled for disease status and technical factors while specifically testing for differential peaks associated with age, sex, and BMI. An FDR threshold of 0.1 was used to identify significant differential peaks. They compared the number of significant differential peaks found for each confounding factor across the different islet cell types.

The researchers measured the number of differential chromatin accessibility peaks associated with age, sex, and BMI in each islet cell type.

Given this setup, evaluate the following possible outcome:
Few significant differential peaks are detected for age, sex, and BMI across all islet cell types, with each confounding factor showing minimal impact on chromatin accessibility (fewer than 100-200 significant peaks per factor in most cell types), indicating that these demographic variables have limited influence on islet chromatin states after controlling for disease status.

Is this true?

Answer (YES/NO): YES